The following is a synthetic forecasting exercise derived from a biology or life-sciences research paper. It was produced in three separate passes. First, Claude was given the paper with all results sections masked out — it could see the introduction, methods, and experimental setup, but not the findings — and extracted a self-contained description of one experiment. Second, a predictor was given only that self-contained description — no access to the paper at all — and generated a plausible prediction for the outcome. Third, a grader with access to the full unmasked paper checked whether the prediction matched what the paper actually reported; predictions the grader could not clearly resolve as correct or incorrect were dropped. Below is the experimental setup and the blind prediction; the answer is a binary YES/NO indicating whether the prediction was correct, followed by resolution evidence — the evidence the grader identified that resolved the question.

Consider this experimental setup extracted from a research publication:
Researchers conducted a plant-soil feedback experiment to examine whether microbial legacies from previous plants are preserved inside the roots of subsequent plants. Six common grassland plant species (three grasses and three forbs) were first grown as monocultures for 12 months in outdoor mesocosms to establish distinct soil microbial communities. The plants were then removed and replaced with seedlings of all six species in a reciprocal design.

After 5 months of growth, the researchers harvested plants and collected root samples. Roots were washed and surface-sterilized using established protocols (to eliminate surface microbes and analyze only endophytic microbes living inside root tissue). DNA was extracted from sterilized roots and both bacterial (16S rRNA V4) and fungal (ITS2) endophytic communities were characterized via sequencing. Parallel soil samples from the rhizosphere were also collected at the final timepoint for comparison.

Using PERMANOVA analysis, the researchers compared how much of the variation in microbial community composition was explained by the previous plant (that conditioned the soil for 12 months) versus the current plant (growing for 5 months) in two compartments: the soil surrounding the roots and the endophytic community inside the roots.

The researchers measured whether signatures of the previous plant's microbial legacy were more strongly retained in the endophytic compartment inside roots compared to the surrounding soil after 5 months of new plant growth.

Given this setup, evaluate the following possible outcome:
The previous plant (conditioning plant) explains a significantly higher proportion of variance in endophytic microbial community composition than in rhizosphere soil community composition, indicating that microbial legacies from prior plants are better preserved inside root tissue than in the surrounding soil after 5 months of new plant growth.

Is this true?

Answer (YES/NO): YES